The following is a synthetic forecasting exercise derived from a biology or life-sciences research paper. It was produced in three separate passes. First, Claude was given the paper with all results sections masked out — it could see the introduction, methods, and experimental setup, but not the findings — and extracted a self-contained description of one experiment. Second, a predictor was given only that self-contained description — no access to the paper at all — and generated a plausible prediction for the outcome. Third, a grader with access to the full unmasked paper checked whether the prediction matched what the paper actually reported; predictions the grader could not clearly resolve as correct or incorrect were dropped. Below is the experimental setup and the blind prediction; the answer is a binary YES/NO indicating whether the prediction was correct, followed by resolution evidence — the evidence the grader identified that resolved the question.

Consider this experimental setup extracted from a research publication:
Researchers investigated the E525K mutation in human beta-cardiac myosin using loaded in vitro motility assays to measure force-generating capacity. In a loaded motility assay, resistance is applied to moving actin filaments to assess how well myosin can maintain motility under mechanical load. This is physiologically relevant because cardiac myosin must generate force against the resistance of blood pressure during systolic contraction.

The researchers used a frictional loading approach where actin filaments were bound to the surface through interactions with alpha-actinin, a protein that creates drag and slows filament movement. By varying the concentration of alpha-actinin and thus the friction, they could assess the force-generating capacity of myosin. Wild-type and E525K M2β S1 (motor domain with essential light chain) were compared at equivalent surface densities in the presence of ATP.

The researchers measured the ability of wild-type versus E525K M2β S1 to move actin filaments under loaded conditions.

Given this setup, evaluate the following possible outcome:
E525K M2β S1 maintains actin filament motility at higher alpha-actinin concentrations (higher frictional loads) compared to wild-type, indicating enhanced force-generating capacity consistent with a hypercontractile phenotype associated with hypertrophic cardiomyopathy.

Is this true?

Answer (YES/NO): NO